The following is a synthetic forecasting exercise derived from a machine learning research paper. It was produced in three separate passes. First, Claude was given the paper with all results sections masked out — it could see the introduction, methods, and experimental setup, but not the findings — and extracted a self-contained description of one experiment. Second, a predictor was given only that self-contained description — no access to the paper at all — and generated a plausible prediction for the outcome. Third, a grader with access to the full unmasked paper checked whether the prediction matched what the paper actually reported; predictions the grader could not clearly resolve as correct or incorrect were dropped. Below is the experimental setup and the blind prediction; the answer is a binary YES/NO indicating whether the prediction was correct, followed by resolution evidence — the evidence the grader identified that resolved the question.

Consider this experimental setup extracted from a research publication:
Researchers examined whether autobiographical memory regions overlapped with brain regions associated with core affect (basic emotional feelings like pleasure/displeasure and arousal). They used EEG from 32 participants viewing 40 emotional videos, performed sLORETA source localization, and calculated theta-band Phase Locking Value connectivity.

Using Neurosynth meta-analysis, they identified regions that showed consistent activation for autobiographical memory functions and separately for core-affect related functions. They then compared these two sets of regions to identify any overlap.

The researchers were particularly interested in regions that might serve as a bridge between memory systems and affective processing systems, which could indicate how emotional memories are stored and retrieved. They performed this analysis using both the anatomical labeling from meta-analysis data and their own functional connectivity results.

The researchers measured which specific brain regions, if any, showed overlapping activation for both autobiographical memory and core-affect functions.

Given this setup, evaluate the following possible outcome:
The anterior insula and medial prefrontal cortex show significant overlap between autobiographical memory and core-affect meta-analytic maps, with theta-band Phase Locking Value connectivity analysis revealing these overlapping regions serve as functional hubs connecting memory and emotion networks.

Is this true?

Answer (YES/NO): NO